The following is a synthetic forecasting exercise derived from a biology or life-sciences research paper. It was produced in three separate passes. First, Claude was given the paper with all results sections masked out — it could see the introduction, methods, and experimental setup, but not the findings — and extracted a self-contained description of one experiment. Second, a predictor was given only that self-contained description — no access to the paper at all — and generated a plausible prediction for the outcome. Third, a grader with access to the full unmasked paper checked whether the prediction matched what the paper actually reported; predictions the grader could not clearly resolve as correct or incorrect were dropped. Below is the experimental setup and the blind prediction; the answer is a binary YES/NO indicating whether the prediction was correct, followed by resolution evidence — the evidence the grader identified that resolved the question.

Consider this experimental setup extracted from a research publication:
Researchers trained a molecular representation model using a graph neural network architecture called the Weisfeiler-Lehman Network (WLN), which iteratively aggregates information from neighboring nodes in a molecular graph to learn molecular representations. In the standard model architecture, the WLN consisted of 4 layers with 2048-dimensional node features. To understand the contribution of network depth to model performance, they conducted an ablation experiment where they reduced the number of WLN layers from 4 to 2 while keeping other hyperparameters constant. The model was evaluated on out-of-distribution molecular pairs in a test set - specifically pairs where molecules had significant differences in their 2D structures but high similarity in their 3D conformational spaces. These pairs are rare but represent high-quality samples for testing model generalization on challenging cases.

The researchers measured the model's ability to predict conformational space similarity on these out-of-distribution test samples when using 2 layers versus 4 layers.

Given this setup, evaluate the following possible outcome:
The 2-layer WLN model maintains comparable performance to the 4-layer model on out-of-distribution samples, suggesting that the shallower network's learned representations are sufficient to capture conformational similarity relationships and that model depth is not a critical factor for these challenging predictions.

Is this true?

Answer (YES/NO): NO